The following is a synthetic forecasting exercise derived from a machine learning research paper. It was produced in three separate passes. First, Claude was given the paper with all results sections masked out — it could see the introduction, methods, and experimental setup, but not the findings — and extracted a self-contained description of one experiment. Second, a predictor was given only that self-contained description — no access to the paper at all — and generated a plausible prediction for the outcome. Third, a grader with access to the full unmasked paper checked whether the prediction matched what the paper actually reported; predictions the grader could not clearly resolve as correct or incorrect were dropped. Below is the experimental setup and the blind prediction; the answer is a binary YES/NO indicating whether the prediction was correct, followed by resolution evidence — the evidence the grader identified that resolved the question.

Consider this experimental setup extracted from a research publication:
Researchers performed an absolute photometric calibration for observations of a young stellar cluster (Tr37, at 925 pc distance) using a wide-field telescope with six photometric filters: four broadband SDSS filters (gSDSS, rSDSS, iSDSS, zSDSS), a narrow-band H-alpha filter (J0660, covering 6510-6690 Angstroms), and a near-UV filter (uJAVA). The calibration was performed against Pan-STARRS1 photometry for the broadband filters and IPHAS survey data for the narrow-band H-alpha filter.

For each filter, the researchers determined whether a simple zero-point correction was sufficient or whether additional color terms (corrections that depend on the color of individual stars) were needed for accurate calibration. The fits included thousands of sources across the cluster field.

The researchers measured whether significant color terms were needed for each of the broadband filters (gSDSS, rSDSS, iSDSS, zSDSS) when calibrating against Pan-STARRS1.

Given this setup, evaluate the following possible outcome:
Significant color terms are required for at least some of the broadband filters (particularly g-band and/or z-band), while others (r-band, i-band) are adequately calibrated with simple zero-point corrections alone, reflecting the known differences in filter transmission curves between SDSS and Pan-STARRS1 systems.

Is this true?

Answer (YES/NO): NO